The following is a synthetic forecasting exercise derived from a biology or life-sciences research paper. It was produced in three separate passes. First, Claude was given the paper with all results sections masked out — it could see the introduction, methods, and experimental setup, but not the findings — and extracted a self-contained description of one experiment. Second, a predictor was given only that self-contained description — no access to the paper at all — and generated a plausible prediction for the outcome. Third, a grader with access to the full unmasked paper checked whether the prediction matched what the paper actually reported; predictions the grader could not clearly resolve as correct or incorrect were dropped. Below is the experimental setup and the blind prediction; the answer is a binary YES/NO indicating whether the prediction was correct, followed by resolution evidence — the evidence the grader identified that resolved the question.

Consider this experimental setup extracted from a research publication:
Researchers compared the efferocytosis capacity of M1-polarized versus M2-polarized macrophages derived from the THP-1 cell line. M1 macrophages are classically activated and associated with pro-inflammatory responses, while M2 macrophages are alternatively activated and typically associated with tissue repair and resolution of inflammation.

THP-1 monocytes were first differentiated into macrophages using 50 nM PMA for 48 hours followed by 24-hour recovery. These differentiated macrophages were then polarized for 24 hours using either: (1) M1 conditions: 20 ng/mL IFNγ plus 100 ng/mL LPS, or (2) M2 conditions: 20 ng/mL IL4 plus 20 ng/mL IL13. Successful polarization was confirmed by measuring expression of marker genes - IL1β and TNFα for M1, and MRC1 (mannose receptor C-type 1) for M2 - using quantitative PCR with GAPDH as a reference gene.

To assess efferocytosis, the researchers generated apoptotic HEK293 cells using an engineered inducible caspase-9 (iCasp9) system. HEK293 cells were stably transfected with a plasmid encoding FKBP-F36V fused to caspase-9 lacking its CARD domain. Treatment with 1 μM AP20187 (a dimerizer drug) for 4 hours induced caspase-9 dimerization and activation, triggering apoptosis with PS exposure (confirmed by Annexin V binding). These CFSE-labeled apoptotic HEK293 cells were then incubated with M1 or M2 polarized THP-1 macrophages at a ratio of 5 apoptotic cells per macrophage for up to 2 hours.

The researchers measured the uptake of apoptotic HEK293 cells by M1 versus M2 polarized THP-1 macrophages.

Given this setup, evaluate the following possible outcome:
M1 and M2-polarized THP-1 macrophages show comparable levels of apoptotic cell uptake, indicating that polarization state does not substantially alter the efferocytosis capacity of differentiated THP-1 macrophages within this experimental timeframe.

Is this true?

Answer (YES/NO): NO